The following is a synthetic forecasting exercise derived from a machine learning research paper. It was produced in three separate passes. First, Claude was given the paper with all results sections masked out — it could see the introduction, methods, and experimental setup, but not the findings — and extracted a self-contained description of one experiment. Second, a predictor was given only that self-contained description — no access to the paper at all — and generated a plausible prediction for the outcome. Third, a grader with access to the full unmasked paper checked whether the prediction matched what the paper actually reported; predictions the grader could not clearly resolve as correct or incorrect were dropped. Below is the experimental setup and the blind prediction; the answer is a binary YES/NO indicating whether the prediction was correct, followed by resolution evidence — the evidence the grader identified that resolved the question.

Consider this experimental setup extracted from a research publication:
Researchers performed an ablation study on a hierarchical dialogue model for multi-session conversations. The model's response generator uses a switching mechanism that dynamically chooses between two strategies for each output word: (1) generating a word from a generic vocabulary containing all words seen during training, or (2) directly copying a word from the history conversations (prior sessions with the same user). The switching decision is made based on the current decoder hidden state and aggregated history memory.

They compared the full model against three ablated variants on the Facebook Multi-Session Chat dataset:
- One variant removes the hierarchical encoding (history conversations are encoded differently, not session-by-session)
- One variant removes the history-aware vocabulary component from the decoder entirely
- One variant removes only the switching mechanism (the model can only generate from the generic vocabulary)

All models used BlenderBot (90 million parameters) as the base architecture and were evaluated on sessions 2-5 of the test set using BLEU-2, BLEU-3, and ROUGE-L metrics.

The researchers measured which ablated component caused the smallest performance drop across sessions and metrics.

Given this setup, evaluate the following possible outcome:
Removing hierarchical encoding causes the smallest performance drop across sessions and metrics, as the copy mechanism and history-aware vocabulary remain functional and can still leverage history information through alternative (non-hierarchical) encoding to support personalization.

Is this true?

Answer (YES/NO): YES